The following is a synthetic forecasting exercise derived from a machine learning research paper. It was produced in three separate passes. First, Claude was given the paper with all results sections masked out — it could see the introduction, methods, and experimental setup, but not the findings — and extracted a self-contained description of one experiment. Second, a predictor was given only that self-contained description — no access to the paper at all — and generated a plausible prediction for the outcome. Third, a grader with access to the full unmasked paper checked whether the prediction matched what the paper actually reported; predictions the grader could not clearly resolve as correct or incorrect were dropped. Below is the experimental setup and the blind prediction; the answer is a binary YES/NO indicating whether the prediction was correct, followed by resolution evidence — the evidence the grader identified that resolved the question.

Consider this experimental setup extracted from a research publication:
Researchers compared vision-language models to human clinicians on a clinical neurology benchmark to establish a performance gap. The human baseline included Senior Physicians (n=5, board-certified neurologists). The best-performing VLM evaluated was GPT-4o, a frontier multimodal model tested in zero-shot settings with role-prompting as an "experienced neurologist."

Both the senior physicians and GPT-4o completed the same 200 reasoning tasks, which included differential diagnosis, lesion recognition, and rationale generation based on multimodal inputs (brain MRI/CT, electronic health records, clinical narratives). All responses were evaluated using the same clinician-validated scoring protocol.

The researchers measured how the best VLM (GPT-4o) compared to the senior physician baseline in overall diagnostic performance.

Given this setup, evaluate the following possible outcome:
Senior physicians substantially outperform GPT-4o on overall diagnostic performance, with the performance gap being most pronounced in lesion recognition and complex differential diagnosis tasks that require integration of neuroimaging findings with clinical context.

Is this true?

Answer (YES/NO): NO